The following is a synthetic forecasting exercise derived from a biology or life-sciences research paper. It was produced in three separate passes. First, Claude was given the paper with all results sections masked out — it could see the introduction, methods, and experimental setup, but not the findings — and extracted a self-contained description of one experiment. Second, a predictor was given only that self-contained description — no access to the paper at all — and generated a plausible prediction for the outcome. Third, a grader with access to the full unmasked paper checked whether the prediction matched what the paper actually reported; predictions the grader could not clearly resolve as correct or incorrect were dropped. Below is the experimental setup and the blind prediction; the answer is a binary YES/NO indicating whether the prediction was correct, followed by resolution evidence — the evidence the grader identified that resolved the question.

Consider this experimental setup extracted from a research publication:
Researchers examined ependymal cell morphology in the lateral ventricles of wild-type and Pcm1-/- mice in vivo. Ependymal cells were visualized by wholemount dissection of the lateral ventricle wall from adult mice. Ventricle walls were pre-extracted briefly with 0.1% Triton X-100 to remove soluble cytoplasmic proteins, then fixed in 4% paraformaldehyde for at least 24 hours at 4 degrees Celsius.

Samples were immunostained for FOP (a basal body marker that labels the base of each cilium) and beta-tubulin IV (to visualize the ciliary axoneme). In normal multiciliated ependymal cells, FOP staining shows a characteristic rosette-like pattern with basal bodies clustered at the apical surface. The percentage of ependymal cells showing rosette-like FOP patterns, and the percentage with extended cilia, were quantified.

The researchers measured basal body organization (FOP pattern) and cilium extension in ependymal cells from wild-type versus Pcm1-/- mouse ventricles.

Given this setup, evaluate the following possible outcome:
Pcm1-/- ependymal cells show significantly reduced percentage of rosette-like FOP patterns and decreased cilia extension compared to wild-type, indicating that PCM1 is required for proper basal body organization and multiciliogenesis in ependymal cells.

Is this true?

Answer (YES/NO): YES